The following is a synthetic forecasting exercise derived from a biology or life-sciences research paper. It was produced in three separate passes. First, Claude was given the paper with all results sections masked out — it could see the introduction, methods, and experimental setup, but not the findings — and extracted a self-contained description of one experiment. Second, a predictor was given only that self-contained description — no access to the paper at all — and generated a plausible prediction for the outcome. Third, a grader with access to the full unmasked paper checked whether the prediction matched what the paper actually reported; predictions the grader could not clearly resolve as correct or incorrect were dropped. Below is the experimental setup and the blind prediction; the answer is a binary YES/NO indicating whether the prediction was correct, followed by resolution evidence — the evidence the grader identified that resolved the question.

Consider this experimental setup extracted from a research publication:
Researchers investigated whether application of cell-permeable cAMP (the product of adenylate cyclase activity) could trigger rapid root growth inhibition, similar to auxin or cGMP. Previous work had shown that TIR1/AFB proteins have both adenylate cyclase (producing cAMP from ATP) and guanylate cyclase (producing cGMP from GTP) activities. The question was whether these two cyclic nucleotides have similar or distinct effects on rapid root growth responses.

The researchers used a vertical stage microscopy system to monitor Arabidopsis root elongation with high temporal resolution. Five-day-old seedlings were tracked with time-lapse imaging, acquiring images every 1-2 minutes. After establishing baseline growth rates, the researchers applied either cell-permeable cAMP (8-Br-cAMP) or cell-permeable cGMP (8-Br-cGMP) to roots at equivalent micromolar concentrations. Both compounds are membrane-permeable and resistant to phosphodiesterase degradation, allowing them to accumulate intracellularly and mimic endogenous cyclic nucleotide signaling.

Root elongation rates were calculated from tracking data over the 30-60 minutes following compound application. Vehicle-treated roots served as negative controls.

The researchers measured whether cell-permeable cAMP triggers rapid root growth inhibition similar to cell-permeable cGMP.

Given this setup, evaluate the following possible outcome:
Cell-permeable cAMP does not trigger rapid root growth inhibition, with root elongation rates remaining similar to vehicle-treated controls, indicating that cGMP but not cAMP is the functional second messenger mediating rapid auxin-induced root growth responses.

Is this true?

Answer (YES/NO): YES